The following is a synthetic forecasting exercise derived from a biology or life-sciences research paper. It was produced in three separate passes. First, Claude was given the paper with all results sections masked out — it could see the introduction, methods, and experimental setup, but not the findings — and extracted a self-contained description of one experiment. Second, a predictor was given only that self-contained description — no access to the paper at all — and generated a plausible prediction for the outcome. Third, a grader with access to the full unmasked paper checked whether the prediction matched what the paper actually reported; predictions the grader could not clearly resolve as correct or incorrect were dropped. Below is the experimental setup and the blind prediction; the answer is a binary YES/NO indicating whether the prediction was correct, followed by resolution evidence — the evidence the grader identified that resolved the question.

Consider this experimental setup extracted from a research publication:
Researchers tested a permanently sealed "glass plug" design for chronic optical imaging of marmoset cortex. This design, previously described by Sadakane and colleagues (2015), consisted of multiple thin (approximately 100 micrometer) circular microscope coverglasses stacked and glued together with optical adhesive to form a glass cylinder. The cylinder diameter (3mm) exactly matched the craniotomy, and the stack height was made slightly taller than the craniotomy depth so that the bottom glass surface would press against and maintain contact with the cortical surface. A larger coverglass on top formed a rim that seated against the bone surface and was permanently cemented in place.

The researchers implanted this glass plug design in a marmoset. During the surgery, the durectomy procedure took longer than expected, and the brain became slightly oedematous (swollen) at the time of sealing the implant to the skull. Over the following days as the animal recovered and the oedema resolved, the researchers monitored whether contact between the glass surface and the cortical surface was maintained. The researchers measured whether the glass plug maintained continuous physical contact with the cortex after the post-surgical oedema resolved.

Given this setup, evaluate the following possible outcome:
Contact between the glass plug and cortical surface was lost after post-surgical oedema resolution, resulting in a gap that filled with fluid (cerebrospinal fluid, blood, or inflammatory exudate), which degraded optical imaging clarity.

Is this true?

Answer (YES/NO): NO